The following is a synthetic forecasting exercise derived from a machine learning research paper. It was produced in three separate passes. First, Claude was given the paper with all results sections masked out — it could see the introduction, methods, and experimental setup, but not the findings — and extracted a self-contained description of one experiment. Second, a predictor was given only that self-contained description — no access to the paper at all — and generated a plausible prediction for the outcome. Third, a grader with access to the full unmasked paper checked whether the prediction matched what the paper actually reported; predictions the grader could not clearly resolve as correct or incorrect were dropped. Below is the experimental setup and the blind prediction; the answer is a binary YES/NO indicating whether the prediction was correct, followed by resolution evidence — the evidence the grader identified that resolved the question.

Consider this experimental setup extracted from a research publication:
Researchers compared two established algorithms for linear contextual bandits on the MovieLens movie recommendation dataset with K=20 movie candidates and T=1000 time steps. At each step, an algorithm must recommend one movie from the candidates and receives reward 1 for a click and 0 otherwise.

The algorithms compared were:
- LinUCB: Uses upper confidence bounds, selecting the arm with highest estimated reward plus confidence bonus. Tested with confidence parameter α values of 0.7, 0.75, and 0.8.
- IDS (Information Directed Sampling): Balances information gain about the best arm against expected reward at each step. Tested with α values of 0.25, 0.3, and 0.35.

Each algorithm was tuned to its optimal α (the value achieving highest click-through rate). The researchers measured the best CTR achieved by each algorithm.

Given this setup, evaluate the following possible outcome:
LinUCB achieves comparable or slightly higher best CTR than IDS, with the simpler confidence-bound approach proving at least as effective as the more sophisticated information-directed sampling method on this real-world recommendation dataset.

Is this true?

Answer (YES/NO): NO